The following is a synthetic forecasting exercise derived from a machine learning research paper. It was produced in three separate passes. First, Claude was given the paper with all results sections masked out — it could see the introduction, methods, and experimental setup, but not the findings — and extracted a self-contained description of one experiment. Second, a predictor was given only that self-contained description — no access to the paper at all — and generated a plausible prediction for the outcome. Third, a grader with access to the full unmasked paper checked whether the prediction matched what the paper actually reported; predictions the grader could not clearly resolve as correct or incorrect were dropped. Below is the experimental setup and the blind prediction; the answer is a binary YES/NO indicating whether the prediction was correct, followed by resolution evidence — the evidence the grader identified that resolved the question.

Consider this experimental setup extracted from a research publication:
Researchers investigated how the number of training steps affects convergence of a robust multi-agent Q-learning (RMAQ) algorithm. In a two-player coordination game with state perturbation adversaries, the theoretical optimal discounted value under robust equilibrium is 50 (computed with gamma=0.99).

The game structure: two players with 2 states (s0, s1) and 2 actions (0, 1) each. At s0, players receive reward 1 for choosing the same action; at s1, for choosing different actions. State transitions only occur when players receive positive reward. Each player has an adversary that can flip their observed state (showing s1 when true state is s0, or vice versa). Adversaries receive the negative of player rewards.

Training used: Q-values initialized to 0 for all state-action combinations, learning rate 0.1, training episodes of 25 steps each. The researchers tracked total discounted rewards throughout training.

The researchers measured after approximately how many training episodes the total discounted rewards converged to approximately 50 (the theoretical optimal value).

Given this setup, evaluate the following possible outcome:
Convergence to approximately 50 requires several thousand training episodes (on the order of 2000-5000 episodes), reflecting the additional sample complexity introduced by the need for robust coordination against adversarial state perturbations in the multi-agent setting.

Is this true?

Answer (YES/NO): NO